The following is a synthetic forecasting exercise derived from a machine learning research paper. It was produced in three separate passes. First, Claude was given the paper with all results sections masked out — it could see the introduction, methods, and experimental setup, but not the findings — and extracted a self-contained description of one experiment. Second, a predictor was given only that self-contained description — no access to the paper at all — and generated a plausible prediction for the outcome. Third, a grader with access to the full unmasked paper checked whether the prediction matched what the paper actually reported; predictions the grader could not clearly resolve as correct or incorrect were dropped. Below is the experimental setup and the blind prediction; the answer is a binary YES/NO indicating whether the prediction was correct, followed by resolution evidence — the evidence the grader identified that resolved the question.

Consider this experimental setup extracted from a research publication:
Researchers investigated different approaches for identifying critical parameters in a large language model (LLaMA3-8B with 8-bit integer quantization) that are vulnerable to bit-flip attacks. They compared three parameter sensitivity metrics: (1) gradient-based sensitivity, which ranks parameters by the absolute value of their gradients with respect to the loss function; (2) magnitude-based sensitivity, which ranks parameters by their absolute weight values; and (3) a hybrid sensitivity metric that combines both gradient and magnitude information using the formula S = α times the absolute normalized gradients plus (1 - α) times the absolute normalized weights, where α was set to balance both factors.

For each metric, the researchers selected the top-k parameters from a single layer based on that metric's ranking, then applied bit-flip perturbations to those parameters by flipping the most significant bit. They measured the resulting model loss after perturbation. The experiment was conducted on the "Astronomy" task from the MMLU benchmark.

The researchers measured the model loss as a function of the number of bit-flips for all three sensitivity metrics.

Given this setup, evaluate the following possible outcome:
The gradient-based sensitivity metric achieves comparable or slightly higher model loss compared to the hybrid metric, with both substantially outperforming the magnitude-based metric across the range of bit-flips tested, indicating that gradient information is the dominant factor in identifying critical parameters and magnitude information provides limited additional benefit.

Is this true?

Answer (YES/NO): NO